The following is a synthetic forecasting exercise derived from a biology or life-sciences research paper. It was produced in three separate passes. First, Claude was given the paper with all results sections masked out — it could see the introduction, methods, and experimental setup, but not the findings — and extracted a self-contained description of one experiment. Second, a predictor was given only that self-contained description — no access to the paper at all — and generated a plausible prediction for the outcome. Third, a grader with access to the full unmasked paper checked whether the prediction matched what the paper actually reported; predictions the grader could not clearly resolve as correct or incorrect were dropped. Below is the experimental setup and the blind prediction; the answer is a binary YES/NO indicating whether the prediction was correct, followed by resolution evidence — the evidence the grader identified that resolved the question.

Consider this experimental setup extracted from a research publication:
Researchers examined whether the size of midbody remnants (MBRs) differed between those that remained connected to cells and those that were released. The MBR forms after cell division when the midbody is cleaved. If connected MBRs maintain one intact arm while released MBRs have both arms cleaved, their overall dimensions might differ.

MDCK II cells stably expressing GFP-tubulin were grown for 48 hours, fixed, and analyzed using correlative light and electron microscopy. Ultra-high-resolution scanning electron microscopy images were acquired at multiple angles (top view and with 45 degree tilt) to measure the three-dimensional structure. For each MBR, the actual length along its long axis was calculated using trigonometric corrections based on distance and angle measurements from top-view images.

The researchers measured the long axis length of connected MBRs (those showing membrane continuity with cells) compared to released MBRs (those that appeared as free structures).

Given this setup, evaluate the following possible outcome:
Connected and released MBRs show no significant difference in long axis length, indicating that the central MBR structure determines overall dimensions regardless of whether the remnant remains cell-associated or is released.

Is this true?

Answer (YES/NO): NO